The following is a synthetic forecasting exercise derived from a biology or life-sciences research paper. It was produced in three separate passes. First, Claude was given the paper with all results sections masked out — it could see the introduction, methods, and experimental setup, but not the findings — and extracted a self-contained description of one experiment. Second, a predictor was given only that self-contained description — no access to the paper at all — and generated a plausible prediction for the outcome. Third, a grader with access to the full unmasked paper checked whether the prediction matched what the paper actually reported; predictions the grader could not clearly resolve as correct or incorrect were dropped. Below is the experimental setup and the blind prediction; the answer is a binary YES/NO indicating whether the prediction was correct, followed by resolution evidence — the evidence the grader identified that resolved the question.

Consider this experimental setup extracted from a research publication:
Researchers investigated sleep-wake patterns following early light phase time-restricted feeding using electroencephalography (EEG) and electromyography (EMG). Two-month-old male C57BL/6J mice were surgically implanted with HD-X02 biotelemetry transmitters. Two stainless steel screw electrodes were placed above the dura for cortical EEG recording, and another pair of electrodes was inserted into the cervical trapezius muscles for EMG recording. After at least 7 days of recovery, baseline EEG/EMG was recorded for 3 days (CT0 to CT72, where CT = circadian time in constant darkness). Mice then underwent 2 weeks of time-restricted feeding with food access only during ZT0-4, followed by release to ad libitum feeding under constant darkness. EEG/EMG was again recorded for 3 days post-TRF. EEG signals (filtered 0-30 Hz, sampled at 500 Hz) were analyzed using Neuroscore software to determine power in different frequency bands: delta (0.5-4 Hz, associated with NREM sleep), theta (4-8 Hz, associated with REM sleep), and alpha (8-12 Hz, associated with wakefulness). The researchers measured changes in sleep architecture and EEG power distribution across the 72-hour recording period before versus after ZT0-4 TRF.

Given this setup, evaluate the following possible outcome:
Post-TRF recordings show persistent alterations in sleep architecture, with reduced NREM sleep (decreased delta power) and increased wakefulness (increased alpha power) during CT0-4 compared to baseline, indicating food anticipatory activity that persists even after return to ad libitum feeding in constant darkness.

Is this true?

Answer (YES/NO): YES